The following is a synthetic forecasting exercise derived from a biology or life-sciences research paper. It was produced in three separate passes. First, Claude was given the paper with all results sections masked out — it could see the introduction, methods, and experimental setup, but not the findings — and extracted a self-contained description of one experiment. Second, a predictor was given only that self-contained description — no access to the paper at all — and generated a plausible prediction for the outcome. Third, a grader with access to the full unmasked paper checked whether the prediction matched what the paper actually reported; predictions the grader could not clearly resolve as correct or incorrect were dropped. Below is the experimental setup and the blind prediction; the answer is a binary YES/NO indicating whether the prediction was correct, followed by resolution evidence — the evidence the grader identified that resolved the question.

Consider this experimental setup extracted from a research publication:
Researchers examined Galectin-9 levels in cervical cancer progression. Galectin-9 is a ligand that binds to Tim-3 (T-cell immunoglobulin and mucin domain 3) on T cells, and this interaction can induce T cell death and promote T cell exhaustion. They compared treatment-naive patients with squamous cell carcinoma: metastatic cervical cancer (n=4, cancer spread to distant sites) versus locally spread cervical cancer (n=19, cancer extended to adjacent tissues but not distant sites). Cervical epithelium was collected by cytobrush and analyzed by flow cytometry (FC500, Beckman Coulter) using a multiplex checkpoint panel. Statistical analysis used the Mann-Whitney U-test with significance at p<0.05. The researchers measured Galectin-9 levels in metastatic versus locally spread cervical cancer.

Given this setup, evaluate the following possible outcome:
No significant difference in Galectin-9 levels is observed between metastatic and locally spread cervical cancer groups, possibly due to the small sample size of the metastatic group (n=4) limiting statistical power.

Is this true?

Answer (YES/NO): NO